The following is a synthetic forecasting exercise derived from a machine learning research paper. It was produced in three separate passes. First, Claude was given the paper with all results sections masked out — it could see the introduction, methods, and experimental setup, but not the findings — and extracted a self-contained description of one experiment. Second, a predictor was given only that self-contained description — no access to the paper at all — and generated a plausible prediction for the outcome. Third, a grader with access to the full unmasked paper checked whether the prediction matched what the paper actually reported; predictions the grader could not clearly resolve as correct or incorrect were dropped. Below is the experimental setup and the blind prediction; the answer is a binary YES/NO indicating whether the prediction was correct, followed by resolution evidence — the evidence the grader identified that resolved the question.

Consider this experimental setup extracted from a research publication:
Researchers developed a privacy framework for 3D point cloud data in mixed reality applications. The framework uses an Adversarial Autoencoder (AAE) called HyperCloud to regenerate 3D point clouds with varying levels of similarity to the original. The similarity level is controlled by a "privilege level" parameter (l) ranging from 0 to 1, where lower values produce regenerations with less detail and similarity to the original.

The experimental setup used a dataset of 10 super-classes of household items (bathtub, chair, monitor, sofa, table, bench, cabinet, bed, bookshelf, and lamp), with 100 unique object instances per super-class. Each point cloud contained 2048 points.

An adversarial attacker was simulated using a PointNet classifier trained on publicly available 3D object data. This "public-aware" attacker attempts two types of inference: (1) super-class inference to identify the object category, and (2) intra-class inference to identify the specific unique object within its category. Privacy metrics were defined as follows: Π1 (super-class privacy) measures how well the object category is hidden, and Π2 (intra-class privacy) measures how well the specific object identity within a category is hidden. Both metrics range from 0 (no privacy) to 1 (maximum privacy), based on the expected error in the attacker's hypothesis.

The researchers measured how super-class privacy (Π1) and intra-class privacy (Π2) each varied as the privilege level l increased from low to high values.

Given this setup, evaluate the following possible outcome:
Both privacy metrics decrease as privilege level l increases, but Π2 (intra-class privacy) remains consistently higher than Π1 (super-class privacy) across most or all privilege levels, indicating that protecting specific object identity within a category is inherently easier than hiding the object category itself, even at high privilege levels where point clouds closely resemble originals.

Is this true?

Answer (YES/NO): YES